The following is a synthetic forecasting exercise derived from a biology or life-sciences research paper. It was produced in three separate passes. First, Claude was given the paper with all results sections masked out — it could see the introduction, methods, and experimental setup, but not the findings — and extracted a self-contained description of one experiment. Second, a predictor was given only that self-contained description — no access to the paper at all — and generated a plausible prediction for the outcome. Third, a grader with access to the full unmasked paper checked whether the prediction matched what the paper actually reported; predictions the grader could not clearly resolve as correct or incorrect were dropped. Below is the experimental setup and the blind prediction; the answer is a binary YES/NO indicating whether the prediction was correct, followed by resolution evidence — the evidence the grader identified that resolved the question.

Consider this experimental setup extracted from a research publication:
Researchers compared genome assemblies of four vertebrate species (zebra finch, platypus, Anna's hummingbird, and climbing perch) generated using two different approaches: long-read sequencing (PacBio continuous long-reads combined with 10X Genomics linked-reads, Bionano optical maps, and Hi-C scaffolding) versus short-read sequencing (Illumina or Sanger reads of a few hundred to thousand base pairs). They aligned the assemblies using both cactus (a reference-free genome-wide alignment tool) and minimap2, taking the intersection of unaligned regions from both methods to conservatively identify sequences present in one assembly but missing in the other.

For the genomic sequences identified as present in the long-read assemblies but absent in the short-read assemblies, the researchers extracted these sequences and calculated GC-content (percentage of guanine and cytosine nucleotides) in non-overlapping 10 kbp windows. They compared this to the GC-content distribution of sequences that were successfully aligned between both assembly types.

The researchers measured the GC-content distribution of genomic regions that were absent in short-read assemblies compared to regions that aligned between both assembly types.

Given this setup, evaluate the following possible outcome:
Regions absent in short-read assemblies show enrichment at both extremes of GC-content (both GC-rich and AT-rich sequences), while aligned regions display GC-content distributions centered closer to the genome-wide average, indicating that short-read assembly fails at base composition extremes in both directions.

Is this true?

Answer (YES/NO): NO